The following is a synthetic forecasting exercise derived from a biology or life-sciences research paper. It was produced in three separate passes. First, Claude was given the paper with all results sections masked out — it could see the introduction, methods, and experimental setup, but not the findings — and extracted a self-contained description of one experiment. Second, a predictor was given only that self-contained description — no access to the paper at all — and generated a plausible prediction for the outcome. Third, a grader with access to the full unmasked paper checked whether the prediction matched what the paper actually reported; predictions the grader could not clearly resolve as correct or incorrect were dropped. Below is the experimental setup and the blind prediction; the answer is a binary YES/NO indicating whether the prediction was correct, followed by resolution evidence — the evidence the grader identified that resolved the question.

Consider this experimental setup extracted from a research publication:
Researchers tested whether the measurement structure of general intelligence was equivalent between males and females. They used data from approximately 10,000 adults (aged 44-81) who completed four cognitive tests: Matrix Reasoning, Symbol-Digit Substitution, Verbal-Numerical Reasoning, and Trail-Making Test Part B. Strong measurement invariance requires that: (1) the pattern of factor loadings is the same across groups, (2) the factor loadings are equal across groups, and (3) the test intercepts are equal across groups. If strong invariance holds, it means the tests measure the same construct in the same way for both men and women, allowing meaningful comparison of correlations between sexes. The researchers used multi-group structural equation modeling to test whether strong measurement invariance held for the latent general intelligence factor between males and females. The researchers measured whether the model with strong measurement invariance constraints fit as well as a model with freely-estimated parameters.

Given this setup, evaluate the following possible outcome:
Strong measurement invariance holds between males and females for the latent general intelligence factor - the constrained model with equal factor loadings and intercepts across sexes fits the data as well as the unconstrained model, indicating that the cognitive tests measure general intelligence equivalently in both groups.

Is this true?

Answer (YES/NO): YES